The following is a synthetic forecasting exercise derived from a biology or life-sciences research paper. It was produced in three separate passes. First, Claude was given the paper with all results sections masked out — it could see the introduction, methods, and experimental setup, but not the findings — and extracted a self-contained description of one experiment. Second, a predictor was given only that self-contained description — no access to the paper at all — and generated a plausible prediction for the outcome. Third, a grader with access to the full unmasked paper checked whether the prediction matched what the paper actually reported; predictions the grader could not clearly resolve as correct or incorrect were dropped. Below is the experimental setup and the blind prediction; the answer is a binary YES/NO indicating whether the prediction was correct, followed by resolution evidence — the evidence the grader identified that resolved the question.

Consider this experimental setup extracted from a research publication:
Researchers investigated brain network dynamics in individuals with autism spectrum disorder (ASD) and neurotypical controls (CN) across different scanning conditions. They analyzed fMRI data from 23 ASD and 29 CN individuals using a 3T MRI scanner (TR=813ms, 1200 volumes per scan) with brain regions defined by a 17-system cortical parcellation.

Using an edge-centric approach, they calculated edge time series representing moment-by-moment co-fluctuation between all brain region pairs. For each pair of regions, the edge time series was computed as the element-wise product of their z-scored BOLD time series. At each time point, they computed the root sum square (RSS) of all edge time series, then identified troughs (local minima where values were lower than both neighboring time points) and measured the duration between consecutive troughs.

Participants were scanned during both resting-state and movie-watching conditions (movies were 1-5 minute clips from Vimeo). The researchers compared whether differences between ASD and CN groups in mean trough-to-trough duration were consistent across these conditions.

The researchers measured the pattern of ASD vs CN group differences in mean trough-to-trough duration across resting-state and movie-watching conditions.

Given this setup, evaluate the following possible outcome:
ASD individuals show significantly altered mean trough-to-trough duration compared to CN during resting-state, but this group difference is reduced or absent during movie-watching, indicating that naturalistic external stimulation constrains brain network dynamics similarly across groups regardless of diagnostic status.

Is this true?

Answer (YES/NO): NO